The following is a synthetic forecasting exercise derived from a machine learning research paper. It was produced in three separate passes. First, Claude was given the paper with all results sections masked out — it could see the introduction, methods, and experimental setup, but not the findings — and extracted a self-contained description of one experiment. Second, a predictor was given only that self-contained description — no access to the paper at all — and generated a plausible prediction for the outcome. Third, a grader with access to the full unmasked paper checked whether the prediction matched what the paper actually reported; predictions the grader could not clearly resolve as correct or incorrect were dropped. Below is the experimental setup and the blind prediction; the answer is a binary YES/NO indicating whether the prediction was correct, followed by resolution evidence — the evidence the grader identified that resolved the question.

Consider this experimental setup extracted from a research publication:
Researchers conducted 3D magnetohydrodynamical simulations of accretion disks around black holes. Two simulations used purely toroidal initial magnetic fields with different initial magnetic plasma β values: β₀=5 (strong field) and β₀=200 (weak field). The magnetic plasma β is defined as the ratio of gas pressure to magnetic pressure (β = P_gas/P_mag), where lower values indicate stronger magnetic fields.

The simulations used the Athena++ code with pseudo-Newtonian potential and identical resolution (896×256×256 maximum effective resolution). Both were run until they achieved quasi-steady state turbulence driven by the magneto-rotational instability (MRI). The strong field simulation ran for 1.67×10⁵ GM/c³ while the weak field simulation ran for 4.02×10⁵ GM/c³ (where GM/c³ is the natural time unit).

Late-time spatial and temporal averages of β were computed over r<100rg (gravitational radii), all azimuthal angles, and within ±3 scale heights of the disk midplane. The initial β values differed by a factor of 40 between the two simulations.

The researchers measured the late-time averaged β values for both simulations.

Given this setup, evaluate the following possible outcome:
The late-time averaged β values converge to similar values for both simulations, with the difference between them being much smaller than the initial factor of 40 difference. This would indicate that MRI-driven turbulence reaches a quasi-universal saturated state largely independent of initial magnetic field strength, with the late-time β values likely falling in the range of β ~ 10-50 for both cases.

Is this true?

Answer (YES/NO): NO